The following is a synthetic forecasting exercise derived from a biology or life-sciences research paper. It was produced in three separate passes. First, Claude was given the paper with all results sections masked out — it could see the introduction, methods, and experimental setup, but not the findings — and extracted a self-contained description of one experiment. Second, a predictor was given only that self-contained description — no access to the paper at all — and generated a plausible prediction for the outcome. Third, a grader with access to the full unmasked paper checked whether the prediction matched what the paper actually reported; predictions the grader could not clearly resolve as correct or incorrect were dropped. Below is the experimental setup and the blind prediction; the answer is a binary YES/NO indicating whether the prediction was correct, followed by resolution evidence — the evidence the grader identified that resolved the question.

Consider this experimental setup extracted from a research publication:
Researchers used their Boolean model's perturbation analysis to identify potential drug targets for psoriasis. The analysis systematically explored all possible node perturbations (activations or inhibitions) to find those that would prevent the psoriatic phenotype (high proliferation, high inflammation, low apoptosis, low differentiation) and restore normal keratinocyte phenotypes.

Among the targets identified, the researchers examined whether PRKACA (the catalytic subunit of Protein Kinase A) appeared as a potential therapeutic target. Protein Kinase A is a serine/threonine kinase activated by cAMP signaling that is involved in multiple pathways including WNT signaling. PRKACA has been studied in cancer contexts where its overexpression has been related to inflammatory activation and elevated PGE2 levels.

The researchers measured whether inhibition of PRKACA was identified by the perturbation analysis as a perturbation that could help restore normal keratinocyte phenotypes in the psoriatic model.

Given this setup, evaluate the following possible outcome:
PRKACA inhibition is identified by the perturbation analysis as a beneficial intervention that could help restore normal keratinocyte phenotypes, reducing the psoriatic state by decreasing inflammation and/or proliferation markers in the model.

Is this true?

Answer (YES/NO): YES